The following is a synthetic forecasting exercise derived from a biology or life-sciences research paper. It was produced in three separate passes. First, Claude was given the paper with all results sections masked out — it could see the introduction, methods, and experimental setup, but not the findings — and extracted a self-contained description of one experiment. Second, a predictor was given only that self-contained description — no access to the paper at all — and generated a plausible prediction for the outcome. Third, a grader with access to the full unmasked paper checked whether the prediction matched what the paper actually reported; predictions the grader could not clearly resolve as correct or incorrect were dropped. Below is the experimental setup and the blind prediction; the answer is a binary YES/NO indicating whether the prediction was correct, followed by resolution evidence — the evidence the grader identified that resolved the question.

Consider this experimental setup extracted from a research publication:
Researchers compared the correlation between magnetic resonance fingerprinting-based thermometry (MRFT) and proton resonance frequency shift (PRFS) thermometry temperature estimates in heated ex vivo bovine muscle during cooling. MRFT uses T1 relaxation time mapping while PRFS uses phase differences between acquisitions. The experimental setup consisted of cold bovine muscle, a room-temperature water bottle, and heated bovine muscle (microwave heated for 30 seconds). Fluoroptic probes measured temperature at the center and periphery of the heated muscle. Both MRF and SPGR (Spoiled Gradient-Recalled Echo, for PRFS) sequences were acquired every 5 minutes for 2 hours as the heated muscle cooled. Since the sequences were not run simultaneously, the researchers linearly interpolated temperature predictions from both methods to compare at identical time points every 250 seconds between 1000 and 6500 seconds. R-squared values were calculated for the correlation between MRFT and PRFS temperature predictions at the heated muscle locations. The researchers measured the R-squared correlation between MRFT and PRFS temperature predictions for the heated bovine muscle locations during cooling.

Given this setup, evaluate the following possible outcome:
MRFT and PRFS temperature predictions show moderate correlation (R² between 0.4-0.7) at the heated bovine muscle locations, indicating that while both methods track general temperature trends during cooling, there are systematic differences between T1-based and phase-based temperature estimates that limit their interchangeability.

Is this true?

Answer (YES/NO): NO